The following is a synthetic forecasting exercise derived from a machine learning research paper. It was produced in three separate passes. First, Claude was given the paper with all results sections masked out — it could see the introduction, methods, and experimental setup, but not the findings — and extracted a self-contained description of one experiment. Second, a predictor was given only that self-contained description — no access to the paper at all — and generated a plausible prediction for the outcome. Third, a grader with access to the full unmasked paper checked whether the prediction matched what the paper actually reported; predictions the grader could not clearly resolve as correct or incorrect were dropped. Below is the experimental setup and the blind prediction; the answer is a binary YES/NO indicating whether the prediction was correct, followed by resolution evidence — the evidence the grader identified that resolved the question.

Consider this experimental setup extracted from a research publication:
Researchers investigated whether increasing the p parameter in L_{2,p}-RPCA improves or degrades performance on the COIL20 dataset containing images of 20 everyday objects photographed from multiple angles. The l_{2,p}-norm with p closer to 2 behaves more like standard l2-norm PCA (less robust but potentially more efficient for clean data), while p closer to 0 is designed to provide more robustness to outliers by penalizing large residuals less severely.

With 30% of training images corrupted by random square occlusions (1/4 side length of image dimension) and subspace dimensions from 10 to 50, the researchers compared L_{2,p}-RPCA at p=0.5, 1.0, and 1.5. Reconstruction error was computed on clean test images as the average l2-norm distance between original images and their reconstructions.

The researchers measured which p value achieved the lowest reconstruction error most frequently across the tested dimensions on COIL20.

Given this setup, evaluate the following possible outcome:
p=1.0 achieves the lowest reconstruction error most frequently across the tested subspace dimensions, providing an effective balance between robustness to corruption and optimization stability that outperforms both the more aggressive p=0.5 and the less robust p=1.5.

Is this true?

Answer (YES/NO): NO